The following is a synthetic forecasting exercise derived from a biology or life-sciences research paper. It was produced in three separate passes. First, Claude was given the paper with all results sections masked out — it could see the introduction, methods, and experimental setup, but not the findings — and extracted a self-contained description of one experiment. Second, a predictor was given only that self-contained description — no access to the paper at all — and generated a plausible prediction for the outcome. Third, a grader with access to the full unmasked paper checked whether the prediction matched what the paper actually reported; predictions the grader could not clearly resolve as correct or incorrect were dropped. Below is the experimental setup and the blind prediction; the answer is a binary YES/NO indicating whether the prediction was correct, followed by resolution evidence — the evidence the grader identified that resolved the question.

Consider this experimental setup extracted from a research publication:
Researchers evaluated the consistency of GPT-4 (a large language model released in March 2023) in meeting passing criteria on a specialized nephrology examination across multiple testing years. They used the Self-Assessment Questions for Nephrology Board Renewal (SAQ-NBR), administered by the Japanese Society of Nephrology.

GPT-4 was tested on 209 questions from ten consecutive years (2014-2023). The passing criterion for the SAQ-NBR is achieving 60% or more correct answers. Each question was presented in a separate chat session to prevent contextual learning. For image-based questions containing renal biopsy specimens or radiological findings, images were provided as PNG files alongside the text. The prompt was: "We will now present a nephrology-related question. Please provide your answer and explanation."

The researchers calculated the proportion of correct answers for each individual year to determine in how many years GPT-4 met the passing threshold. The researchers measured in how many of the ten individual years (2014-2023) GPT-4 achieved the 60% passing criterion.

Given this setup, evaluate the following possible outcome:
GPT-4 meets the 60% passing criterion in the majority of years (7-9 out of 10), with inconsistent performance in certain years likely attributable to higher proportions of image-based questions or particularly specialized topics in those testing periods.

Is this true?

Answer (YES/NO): NO